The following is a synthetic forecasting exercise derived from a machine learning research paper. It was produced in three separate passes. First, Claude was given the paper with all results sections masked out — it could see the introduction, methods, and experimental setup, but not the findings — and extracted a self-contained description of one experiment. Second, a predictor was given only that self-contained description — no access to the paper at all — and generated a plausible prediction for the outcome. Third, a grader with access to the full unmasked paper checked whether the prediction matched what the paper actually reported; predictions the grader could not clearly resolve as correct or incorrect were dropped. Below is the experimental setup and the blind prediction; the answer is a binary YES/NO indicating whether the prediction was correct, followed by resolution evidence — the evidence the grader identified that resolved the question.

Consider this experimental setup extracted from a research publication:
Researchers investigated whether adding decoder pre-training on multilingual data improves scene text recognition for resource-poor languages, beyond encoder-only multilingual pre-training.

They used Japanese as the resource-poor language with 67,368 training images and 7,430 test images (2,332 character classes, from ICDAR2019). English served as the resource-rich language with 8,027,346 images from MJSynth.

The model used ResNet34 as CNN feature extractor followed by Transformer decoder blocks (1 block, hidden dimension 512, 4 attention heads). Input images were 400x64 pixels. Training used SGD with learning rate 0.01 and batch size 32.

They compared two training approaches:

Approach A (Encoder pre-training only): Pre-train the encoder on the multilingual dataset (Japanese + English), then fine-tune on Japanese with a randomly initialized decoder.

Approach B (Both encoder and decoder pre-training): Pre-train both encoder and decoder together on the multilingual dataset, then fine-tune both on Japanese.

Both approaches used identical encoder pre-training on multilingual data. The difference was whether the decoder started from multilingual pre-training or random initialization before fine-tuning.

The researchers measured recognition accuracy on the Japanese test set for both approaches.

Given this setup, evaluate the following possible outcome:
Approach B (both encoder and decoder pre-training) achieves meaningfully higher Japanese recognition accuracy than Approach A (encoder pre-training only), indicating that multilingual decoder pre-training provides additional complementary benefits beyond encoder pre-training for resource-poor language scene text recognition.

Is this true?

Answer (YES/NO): NO